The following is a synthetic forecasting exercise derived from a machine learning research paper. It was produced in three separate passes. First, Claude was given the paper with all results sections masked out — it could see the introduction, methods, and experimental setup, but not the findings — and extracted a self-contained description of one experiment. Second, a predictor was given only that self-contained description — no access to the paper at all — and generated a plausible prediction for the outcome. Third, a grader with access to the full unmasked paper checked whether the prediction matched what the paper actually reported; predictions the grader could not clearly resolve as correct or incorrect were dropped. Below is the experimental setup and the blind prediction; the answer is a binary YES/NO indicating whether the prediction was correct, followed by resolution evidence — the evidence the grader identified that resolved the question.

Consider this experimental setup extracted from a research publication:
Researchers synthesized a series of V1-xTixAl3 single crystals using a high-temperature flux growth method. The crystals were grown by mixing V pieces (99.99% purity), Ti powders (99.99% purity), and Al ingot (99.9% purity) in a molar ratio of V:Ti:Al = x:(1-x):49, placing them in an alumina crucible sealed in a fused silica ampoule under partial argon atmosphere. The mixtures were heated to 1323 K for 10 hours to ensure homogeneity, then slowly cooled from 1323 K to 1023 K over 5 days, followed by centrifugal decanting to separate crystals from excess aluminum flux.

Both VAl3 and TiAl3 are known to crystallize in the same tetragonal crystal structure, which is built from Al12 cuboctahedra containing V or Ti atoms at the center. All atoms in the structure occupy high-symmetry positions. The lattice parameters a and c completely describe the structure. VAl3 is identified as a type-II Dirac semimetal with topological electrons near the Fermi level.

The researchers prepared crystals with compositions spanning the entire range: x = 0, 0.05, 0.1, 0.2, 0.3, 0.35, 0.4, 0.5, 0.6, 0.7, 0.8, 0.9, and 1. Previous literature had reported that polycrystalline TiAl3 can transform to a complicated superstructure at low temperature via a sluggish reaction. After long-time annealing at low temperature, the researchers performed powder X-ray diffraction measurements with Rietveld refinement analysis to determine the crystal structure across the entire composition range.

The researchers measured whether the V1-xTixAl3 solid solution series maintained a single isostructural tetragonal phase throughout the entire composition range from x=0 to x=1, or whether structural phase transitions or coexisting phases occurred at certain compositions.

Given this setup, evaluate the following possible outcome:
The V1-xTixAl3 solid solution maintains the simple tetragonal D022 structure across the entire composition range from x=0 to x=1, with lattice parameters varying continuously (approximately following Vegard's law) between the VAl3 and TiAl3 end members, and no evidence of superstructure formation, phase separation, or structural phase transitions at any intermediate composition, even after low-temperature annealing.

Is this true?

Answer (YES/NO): NO